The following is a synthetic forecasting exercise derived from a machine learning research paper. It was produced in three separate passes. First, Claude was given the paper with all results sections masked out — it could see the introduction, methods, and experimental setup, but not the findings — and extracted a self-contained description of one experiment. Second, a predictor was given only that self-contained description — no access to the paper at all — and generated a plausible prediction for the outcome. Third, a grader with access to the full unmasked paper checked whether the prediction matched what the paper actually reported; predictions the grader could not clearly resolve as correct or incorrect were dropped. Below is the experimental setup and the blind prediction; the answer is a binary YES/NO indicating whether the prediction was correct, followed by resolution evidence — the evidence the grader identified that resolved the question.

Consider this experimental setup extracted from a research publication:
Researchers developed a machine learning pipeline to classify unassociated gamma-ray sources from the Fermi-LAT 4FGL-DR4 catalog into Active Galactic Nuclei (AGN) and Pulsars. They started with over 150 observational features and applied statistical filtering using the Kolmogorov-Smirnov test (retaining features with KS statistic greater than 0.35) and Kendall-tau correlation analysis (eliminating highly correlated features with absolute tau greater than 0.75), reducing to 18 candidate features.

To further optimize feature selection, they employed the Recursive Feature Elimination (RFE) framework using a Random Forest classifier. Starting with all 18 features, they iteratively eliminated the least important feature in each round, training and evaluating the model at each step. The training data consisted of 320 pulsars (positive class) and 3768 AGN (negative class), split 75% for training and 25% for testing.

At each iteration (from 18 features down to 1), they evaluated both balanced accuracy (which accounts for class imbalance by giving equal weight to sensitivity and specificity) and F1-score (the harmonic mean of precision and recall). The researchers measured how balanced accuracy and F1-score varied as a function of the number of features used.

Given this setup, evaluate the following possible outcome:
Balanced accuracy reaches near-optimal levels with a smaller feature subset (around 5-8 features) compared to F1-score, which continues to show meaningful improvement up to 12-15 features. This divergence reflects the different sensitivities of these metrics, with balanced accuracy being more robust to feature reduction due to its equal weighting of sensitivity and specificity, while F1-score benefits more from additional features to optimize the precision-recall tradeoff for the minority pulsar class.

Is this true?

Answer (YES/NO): NO